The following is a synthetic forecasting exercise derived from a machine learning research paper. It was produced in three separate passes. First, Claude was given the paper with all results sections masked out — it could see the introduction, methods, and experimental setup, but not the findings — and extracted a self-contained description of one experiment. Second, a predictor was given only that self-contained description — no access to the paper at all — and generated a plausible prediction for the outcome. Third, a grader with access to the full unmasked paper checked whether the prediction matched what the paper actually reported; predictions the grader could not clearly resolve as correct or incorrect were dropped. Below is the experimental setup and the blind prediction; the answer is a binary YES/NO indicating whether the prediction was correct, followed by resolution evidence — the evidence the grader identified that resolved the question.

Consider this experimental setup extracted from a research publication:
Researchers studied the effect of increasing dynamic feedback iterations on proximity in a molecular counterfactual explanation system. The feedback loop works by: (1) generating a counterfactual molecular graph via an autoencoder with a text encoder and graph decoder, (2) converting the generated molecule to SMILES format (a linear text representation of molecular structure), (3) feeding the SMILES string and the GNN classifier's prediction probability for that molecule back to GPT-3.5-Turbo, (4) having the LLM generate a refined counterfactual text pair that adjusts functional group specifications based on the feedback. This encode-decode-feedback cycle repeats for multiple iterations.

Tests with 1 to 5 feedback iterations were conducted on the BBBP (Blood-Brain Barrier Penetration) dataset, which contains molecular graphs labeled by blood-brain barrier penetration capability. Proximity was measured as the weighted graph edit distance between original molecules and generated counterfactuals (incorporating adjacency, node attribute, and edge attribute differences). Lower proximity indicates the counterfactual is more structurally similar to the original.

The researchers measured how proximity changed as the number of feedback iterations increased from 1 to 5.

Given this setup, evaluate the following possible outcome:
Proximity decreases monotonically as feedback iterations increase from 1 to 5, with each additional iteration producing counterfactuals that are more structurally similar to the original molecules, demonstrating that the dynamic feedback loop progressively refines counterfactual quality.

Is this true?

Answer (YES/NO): NO